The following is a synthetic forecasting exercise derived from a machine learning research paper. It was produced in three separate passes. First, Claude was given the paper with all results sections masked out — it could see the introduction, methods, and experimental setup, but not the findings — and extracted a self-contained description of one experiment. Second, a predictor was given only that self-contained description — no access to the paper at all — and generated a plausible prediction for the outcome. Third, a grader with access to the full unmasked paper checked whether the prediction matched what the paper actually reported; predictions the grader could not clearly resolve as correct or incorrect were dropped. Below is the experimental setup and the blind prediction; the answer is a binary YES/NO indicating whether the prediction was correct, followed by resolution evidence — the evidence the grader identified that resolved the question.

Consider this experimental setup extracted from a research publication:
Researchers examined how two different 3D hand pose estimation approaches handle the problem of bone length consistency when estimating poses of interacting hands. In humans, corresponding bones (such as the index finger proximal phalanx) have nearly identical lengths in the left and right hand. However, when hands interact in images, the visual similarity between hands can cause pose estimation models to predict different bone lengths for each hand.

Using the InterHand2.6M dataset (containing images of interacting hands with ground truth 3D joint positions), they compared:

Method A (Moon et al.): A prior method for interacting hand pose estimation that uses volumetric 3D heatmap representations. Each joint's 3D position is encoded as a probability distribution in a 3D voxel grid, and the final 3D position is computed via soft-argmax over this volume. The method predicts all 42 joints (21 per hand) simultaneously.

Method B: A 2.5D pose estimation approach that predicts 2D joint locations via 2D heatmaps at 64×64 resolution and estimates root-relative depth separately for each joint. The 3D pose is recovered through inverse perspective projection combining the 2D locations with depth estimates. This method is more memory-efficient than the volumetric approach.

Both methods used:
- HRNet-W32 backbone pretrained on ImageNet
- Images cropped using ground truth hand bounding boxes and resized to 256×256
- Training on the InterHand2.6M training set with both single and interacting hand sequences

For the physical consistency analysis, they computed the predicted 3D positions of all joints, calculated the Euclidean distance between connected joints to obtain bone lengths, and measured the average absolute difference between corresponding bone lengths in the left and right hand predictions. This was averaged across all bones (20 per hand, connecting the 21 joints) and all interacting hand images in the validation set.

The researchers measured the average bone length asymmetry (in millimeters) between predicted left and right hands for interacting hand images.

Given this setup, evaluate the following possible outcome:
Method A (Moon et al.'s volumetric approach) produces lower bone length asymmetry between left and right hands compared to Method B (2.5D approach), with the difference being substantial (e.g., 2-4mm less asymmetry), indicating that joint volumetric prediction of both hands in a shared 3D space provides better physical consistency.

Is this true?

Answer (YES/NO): NO